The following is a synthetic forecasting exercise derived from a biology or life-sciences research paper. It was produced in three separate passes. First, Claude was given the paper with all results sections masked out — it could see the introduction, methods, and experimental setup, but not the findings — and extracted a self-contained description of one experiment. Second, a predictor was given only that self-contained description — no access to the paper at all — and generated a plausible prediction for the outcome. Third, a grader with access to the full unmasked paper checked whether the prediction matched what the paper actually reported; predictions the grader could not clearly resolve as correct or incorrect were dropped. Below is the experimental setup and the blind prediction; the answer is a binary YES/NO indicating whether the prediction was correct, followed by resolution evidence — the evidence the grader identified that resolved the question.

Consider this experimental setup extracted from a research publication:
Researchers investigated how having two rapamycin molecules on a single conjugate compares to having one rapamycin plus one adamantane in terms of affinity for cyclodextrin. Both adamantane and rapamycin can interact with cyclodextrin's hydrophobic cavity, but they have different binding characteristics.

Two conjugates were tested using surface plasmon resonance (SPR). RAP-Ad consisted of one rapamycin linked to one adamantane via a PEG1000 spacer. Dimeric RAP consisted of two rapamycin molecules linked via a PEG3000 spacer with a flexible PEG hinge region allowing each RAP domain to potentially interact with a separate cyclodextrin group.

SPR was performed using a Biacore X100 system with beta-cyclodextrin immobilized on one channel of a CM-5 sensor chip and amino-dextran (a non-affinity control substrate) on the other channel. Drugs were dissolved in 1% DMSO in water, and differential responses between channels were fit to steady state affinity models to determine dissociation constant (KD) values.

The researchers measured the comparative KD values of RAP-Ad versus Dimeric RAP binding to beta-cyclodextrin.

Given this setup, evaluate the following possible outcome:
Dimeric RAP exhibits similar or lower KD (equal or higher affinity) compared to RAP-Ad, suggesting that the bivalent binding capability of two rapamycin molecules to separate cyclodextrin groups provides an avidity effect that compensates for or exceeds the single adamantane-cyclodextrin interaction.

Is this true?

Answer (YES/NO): YES